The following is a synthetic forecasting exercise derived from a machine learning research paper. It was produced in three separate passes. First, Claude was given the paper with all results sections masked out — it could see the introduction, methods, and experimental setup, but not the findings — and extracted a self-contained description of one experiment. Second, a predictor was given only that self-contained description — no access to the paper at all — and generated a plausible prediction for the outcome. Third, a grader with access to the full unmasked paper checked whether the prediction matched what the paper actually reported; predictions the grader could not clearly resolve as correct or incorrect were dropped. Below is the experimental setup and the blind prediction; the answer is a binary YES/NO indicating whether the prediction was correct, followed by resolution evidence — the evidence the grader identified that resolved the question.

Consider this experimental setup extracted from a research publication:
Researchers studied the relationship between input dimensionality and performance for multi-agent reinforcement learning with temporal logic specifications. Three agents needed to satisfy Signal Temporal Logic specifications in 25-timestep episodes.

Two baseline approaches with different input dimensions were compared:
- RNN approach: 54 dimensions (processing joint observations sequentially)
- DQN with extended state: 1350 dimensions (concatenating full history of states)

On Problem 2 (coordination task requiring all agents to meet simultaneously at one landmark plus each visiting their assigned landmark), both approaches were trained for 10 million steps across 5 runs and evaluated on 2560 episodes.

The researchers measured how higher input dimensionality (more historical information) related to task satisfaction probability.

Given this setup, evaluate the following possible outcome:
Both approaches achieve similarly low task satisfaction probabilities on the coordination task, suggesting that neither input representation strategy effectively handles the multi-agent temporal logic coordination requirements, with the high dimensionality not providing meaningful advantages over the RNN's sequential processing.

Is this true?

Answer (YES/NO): NO